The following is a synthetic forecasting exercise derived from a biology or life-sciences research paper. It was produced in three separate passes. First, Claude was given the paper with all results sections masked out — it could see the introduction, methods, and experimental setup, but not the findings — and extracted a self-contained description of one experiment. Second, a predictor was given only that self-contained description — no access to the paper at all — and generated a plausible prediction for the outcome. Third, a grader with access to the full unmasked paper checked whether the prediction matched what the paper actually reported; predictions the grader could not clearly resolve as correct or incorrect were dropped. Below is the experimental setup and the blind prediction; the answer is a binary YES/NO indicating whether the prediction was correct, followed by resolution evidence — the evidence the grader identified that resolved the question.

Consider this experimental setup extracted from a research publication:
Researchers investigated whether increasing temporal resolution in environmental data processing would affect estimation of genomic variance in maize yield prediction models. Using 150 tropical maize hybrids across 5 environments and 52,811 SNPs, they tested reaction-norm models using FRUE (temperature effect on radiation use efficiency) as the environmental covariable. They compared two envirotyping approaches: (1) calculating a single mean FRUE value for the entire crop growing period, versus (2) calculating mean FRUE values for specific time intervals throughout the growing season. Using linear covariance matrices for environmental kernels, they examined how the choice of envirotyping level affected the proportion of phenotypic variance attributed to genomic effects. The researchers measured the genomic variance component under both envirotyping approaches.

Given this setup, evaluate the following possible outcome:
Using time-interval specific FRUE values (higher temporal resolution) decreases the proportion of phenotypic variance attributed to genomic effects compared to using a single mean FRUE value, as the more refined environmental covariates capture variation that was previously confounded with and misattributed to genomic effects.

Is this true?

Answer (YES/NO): NO